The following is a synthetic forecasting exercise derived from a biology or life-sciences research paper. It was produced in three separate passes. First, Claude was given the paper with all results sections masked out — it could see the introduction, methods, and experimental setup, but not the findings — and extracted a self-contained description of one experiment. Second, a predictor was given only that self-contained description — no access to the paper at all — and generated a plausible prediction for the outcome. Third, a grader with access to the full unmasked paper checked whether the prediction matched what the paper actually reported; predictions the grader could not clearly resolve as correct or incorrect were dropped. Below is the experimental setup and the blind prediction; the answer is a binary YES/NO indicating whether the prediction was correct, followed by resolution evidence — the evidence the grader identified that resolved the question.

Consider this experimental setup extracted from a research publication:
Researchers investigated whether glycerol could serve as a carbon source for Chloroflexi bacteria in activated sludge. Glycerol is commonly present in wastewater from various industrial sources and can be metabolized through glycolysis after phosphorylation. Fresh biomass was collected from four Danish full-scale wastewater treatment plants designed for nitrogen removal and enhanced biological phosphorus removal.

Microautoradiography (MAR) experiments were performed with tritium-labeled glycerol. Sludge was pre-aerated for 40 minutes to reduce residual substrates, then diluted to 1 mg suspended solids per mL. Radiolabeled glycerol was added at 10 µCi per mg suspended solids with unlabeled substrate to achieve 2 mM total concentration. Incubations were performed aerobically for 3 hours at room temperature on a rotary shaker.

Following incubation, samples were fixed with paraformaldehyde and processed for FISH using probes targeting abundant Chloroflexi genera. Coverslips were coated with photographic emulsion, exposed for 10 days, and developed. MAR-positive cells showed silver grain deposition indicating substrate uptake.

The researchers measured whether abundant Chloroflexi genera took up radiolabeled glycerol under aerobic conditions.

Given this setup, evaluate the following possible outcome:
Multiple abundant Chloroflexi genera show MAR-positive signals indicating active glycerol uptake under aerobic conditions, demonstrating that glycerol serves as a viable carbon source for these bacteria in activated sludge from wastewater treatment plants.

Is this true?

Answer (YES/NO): NO